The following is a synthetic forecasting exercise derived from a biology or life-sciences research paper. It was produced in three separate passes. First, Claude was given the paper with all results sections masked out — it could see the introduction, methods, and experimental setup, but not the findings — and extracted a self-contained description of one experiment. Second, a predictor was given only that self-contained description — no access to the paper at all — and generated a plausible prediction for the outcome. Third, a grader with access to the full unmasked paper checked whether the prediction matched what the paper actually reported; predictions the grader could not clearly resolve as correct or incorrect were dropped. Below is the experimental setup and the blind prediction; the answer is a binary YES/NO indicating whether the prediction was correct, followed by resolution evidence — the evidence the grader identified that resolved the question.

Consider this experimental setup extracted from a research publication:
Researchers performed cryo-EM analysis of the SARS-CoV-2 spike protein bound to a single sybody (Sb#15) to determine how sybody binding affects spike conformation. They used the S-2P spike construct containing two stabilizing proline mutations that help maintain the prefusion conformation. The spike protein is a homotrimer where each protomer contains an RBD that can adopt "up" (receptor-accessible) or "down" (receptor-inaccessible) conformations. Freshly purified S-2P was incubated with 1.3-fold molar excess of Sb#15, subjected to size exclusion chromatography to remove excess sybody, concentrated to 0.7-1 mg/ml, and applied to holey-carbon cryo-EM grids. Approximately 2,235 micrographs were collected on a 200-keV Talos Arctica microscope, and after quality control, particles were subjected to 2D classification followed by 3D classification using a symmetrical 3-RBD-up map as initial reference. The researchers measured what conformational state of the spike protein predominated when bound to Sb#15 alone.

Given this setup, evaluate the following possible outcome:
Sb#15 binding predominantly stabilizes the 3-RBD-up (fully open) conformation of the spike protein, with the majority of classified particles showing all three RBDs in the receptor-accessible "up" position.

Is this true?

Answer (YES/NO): NO